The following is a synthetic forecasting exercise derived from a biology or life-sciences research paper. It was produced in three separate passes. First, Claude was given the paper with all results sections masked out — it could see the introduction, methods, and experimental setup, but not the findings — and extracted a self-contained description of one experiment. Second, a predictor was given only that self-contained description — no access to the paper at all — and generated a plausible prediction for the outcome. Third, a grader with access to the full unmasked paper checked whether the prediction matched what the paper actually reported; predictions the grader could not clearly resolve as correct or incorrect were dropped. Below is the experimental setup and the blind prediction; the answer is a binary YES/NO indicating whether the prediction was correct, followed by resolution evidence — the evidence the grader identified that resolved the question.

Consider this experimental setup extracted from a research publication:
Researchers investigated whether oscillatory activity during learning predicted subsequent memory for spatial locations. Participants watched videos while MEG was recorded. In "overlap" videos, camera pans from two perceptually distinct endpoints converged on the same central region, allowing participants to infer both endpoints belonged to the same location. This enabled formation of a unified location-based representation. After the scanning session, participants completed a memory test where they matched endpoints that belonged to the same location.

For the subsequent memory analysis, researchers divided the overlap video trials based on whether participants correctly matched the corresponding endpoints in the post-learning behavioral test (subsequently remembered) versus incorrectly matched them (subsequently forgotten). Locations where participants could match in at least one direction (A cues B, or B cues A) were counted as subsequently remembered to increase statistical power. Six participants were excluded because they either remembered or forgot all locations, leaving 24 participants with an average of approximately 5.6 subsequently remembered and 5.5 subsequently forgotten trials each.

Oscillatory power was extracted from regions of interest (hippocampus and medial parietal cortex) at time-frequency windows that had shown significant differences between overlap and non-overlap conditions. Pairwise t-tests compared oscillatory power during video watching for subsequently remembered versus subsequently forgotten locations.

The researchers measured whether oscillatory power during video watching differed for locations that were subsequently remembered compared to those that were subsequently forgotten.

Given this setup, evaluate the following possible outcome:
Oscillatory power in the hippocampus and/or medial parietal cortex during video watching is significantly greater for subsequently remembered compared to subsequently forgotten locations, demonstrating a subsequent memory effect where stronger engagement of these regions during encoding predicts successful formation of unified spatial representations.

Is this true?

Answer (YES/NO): NO